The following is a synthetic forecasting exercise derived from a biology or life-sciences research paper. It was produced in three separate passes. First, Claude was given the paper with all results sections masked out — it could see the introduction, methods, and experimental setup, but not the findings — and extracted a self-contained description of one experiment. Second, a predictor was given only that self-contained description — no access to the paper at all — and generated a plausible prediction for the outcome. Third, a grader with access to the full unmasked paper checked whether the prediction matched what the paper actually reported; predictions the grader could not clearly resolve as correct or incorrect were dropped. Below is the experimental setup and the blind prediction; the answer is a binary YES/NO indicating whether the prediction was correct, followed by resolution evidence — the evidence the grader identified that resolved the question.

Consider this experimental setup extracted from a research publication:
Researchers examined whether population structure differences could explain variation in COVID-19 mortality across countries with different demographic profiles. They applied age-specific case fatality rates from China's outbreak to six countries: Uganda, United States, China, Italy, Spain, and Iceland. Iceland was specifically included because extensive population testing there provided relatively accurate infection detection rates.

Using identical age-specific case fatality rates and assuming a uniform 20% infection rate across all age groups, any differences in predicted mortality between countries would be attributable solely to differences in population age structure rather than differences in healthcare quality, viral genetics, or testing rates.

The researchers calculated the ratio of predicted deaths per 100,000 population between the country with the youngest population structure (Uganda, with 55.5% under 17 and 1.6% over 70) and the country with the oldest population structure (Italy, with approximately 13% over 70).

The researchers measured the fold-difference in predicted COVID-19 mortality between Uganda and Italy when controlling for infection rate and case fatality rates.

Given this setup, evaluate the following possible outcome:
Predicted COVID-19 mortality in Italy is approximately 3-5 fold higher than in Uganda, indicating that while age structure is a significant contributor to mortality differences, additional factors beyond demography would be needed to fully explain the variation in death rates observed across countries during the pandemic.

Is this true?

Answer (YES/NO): NO